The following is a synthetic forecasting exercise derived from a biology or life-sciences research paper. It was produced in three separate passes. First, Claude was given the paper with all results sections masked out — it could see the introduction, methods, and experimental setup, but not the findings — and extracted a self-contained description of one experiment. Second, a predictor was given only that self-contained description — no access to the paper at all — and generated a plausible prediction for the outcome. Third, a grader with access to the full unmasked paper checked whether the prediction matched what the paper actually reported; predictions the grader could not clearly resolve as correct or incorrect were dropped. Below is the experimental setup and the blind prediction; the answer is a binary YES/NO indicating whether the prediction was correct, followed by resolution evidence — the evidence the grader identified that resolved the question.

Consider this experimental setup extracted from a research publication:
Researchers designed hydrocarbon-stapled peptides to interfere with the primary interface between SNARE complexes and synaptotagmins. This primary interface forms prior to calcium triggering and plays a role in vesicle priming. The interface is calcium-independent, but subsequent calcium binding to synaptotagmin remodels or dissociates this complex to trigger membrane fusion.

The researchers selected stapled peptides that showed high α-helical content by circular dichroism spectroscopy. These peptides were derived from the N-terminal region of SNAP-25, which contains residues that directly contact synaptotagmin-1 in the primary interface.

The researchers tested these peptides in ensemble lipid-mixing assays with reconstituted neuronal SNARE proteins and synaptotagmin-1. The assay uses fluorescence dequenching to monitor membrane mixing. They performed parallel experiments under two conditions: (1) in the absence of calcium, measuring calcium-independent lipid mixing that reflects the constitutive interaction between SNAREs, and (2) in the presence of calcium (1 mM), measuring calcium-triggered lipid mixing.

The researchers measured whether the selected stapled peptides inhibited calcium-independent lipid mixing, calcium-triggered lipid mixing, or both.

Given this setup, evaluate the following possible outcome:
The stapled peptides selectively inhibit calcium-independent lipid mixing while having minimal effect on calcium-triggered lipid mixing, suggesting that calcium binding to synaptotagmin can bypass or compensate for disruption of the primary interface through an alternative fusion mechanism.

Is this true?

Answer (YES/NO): NO